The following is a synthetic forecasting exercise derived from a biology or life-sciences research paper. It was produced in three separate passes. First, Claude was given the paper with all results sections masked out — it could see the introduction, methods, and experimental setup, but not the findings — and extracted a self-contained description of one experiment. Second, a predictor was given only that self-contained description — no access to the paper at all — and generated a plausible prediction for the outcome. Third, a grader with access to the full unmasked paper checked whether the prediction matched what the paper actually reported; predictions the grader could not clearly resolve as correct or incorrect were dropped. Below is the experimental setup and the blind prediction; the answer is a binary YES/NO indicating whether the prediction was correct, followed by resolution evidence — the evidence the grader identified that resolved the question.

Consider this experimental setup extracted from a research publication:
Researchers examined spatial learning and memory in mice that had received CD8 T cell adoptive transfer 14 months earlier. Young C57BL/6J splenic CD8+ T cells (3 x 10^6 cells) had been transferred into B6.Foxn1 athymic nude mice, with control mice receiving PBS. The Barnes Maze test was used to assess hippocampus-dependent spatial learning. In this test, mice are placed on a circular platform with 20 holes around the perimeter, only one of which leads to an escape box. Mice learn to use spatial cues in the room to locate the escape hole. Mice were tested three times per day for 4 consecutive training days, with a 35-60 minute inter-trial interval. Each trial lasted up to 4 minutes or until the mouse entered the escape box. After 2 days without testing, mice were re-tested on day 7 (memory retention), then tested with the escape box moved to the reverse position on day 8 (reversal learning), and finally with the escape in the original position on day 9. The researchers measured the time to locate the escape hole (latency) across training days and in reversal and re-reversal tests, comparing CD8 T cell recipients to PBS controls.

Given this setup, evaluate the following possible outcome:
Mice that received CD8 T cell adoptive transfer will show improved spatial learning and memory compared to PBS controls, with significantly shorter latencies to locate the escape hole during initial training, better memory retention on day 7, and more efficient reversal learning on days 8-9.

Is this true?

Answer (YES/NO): NO